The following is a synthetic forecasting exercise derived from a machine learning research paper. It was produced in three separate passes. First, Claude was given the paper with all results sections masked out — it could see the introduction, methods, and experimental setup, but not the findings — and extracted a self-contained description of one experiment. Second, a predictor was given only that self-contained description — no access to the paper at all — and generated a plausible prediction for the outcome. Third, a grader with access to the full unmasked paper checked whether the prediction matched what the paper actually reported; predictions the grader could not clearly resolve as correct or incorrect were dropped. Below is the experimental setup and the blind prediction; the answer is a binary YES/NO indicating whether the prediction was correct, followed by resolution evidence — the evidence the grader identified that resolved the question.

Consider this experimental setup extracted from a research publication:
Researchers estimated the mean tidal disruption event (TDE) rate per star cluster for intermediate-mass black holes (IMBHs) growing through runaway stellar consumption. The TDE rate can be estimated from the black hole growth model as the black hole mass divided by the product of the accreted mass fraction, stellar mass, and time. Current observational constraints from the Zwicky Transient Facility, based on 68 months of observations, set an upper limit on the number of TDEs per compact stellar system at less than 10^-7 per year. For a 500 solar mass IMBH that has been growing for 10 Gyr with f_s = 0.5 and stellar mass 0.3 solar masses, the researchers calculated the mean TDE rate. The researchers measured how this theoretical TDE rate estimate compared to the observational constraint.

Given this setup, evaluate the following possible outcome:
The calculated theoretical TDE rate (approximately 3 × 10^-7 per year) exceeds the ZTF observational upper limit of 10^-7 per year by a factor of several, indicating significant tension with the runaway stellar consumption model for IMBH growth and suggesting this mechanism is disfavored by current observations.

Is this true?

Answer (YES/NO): NO